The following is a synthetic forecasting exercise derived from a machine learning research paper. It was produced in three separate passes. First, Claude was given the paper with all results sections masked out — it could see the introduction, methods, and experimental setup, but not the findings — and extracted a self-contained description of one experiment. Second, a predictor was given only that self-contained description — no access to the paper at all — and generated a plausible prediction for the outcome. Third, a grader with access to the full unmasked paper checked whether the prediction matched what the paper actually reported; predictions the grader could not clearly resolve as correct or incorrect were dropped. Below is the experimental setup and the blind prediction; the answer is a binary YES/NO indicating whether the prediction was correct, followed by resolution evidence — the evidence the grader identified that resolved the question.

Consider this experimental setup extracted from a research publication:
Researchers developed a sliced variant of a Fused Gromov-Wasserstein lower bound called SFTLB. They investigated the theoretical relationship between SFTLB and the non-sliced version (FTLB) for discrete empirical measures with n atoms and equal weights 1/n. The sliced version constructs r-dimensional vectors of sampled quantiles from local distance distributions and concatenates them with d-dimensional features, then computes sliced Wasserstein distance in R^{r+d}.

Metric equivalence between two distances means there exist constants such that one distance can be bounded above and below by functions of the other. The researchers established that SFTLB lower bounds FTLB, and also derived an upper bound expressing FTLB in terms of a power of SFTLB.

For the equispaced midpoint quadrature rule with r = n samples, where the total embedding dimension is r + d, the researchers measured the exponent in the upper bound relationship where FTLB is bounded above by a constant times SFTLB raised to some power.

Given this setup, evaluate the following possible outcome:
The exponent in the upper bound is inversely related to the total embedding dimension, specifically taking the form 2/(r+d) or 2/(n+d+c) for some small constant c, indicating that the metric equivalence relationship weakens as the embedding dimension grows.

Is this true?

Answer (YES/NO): NO